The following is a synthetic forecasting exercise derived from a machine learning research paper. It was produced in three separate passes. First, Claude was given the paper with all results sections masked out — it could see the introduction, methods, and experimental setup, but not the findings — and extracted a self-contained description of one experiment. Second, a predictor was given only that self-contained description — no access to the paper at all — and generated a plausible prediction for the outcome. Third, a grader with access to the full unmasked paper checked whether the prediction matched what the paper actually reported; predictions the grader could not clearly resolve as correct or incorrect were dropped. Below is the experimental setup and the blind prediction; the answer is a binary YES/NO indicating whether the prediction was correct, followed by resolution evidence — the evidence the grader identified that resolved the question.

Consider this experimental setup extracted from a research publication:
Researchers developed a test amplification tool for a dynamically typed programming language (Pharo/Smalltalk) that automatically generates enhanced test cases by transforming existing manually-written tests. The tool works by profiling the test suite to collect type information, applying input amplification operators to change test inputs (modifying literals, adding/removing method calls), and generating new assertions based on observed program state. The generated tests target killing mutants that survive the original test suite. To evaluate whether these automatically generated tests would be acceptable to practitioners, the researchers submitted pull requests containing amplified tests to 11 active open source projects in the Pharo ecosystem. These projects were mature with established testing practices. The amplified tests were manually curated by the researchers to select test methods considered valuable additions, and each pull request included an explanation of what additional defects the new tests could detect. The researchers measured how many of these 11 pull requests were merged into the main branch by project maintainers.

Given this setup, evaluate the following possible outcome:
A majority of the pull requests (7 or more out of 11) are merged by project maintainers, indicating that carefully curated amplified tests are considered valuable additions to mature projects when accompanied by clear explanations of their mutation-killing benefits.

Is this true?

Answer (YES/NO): YES